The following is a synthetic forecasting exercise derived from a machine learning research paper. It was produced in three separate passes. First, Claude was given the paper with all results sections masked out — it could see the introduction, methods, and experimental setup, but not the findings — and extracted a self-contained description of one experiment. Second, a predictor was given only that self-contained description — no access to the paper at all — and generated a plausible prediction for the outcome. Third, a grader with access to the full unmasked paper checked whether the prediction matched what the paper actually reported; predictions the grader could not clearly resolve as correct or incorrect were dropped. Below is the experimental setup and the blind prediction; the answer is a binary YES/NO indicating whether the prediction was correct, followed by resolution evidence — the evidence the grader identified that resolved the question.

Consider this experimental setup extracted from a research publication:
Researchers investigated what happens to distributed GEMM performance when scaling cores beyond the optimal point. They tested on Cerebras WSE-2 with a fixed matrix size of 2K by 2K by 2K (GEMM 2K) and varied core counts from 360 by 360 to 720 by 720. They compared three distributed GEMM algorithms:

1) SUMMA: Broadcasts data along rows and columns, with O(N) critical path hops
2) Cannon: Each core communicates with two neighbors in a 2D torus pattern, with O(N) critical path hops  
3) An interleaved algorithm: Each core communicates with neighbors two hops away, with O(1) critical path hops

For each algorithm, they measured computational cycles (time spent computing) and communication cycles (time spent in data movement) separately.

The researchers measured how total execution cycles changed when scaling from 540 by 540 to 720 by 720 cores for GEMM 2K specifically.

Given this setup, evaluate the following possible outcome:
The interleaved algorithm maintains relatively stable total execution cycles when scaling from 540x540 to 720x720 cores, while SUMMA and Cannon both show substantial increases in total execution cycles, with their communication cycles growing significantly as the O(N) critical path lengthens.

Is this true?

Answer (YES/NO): YES